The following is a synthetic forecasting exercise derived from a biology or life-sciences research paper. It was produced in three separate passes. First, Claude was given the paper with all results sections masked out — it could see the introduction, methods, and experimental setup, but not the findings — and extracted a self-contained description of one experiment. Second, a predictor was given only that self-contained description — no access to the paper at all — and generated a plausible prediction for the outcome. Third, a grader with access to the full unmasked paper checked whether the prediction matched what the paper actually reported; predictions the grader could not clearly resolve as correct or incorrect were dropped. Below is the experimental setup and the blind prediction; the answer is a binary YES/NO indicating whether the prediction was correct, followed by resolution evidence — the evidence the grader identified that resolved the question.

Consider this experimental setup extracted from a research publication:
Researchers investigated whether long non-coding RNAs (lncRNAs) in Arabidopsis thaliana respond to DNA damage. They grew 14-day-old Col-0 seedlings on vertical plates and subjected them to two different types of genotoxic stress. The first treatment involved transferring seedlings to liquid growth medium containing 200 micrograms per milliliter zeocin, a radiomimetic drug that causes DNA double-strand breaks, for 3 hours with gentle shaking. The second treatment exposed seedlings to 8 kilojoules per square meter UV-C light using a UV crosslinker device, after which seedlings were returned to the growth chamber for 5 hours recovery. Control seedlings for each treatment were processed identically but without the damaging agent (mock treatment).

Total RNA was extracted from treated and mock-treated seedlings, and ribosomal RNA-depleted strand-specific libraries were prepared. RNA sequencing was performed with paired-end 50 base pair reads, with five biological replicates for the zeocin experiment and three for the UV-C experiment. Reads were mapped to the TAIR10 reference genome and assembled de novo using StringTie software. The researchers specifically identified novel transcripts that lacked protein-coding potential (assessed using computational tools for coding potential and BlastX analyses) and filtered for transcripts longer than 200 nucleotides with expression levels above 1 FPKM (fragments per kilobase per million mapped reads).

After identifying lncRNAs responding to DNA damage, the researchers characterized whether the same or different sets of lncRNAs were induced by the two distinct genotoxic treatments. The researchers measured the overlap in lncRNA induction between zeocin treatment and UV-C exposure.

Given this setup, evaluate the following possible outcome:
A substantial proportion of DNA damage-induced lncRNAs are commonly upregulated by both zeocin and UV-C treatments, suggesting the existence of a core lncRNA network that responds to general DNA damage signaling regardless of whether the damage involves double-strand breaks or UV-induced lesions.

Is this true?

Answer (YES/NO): NO